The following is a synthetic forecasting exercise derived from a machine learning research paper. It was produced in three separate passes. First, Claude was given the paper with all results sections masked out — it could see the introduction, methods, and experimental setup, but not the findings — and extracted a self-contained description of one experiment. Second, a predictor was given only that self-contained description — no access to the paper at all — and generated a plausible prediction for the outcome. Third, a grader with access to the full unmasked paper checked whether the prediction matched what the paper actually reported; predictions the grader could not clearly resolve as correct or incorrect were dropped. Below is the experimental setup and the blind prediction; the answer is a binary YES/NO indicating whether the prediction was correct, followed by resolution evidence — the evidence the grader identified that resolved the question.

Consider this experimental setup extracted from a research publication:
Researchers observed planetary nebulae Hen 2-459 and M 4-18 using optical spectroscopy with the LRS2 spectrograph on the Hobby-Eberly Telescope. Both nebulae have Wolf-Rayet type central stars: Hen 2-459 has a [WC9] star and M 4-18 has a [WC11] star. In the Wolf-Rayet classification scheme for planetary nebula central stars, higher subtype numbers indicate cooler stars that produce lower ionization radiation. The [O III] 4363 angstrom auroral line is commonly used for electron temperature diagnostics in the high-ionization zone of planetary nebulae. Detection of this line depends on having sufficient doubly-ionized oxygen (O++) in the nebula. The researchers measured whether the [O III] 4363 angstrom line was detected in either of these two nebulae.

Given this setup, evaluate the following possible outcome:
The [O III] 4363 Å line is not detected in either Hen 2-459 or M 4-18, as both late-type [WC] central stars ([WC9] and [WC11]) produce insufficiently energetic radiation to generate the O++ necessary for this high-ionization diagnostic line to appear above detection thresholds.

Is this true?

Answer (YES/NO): YES